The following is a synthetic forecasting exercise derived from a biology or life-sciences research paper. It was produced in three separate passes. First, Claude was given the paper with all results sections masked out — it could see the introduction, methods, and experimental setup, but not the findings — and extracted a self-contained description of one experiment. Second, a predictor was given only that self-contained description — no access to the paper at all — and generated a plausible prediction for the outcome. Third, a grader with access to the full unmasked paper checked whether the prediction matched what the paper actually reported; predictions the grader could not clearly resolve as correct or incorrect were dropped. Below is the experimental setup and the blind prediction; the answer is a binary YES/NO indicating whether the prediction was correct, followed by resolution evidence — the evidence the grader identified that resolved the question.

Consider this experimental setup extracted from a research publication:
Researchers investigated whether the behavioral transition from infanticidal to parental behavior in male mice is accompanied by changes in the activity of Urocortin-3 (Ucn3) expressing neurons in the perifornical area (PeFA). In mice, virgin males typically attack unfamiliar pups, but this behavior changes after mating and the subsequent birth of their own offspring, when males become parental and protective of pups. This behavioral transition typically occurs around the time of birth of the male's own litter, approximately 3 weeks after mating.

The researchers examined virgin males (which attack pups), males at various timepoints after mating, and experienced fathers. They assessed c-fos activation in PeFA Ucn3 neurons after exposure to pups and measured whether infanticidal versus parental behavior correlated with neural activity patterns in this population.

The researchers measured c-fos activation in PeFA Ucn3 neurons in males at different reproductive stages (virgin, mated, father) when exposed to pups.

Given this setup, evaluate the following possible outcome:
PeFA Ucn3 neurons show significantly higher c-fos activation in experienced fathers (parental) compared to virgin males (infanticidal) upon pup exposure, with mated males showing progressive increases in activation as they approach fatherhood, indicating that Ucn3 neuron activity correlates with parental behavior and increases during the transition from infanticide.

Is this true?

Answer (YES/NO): NO